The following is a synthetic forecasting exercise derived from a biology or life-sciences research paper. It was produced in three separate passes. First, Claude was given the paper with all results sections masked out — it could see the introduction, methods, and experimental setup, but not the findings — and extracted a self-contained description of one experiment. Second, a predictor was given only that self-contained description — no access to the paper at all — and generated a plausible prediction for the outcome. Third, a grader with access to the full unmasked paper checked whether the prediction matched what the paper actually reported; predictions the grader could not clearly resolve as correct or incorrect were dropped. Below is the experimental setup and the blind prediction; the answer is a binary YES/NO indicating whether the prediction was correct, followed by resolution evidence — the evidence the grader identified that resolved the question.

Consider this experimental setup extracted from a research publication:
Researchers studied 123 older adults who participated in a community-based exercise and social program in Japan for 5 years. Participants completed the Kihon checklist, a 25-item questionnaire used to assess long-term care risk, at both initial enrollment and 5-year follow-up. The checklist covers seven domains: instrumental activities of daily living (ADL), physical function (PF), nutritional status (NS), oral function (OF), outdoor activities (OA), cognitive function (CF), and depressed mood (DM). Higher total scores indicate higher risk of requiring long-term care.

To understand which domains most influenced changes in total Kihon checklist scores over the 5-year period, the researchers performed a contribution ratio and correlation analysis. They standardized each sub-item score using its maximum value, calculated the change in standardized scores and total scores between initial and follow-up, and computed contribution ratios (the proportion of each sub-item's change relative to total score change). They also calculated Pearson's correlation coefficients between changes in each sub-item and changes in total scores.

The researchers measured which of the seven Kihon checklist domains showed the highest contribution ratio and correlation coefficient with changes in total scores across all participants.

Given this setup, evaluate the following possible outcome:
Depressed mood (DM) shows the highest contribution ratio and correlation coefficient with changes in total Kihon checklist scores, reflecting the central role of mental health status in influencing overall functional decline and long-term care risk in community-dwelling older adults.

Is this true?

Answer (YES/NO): YES